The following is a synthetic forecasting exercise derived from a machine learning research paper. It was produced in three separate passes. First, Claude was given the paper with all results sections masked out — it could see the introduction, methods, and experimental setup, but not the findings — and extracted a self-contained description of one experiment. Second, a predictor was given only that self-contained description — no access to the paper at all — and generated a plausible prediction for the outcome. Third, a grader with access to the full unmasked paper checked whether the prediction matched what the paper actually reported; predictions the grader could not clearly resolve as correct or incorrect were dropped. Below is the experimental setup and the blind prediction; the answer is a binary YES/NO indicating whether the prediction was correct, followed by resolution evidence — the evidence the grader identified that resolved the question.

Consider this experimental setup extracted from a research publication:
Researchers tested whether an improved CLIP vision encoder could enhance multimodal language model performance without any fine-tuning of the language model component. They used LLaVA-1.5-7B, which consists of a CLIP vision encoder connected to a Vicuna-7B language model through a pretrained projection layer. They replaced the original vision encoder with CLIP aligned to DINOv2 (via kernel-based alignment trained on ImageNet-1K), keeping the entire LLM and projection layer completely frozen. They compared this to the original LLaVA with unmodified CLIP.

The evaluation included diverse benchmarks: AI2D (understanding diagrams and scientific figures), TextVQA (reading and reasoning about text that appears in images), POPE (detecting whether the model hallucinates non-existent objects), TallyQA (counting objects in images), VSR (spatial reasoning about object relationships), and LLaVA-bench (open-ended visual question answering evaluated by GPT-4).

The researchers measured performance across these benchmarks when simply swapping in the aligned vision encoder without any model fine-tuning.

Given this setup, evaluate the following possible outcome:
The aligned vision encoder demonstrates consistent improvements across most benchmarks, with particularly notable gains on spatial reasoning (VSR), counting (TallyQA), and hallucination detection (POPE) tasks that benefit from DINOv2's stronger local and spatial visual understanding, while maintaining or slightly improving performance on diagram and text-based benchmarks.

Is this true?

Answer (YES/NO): NO